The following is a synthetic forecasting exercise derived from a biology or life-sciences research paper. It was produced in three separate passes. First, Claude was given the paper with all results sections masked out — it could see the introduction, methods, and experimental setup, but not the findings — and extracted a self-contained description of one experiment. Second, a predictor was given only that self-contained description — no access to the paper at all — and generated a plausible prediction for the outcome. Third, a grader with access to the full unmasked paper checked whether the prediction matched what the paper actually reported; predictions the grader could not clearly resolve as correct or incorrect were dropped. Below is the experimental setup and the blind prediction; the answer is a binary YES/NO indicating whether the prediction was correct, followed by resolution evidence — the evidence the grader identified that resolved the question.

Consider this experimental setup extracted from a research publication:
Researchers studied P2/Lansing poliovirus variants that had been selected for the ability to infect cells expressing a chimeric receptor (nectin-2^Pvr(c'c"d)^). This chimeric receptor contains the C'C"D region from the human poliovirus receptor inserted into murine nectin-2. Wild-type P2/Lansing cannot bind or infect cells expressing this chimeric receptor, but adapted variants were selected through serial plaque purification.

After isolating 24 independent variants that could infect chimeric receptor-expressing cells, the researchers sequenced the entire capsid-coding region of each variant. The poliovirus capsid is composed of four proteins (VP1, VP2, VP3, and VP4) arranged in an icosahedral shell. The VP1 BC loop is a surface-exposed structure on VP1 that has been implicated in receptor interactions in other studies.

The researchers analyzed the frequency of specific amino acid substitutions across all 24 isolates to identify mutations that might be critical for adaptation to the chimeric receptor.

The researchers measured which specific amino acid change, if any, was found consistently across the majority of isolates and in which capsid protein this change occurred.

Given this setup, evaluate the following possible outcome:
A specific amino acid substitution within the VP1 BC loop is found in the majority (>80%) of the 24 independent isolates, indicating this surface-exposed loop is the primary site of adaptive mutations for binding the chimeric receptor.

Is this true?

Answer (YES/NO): YES